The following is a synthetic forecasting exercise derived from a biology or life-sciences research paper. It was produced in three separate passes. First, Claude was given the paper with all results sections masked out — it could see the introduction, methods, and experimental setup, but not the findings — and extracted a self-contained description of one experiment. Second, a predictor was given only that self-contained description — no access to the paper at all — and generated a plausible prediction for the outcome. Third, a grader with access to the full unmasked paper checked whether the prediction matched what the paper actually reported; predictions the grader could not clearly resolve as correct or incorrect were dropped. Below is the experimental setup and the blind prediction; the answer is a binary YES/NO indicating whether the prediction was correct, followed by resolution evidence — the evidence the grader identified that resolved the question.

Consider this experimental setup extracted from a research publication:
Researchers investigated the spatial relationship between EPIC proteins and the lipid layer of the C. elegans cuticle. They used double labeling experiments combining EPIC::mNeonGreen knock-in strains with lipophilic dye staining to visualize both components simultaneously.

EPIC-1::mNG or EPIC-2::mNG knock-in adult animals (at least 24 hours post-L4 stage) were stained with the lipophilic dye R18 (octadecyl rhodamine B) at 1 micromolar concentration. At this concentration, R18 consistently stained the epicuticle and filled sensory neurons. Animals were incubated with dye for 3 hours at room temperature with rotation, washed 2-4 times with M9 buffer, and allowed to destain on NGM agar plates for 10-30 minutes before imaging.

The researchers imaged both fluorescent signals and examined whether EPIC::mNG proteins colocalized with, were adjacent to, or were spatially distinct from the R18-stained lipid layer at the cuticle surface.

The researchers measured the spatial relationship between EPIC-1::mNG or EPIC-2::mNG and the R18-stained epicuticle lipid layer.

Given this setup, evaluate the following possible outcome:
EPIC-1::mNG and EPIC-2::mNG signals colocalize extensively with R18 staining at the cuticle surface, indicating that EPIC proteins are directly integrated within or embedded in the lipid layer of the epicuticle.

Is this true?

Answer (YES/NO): NO